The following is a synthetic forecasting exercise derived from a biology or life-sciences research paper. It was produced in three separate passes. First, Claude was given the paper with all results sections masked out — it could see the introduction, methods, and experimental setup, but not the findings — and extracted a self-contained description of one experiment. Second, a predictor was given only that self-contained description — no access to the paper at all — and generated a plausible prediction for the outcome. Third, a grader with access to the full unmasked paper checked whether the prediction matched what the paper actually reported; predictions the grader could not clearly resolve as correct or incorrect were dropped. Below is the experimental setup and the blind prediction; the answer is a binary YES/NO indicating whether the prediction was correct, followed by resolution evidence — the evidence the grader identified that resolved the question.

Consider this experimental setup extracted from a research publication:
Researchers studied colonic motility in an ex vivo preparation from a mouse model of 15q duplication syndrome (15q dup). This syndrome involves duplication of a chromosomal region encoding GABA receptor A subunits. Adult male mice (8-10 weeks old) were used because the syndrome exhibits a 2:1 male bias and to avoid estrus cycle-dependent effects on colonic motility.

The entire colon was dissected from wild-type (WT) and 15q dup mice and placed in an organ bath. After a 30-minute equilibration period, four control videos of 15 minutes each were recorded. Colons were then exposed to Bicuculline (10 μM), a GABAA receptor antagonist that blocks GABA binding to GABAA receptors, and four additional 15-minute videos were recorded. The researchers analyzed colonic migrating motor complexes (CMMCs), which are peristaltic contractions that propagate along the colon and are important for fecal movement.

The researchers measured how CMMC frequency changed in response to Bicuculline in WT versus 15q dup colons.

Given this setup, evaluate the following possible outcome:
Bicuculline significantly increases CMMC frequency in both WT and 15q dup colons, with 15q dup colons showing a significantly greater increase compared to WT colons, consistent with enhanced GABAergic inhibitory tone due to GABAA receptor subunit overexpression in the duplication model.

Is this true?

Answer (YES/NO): NO